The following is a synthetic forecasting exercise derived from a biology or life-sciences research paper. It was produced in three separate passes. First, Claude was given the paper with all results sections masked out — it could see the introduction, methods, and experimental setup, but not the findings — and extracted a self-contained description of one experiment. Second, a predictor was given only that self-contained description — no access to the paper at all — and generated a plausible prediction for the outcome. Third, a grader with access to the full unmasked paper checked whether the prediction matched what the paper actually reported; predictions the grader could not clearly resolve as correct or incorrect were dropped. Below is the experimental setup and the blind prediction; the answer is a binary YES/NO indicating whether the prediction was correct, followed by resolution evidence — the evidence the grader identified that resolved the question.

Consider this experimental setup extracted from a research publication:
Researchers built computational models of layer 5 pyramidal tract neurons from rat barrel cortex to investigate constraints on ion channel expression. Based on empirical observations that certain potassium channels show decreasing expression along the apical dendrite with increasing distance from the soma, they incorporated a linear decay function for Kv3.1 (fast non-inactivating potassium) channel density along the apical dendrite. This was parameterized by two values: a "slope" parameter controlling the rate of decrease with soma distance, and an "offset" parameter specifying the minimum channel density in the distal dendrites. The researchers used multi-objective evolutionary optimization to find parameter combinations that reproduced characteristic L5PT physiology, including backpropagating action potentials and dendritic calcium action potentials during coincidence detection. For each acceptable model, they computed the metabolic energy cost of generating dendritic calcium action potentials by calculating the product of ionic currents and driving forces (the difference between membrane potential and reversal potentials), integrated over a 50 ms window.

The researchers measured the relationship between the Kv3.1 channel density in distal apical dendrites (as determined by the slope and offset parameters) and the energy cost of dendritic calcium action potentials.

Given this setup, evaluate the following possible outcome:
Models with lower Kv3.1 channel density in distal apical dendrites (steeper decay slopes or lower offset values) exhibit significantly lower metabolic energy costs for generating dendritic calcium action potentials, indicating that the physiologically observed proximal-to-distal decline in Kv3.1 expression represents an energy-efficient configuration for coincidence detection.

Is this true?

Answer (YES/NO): YES